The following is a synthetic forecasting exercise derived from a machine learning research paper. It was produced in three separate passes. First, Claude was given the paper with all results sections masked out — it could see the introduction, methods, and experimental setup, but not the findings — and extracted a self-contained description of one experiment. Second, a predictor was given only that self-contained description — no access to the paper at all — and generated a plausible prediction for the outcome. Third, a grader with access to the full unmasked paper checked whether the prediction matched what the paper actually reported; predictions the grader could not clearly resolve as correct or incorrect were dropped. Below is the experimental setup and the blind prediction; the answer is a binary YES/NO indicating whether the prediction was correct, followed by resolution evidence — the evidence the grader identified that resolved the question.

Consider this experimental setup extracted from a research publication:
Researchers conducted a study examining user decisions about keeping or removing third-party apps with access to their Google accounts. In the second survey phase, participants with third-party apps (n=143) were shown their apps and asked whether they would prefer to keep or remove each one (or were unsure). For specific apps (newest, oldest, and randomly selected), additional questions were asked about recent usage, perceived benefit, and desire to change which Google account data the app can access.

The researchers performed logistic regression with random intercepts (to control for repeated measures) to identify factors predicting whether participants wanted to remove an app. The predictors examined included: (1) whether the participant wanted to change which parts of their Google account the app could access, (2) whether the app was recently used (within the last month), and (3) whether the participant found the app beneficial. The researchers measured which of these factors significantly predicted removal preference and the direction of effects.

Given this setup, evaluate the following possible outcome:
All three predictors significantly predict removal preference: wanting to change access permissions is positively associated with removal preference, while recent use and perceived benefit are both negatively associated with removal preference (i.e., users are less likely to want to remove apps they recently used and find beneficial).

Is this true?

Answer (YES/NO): YES